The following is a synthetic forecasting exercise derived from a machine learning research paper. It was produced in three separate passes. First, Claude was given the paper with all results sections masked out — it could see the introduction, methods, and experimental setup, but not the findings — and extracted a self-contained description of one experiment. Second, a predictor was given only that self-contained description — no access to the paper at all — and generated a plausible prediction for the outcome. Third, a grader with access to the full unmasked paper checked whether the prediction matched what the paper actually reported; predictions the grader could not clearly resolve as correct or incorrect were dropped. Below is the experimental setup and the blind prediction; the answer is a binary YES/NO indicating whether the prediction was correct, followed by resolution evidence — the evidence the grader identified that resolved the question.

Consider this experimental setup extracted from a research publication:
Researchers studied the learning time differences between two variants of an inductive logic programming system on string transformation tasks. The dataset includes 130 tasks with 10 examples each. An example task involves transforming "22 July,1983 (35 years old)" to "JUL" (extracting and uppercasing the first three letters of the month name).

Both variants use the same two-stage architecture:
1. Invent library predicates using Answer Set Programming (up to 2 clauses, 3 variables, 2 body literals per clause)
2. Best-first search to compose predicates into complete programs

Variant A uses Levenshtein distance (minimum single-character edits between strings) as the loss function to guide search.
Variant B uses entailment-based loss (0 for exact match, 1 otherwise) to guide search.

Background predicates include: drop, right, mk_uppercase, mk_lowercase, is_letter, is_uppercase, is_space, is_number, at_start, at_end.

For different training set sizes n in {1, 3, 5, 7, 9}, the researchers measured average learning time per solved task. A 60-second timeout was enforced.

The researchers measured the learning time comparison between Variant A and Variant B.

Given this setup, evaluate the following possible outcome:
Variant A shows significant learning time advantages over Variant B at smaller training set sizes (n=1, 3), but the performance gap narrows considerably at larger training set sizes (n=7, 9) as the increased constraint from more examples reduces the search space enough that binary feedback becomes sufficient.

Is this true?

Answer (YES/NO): NO